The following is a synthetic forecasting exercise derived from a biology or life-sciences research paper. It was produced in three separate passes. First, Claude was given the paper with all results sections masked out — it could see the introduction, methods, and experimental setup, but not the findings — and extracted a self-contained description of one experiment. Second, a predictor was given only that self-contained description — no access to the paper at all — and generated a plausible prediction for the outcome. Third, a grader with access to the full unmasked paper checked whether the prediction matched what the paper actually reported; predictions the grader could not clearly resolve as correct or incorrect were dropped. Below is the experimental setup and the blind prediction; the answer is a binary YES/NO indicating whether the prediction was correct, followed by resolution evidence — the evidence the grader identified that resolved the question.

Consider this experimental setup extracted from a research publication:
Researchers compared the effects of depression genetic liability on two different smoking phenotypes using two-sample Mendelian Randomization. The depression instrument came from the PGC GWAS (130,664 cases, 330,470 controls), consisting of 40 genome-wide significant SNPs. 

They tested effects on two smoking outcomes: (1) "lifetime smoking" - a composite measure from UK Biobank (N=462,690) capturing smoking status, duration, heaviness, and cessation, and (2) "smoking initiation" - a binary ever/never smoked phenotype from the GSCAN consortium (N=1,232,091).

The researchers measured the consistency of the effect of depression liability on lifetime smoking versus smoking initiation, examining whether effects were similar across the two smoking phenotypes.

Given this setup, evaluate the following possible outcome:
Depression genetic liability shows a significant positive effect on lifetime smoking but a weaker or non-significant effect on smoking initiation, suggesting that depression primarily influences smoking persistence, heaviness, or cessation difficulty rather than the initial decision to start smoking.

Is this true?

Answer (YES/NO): NO